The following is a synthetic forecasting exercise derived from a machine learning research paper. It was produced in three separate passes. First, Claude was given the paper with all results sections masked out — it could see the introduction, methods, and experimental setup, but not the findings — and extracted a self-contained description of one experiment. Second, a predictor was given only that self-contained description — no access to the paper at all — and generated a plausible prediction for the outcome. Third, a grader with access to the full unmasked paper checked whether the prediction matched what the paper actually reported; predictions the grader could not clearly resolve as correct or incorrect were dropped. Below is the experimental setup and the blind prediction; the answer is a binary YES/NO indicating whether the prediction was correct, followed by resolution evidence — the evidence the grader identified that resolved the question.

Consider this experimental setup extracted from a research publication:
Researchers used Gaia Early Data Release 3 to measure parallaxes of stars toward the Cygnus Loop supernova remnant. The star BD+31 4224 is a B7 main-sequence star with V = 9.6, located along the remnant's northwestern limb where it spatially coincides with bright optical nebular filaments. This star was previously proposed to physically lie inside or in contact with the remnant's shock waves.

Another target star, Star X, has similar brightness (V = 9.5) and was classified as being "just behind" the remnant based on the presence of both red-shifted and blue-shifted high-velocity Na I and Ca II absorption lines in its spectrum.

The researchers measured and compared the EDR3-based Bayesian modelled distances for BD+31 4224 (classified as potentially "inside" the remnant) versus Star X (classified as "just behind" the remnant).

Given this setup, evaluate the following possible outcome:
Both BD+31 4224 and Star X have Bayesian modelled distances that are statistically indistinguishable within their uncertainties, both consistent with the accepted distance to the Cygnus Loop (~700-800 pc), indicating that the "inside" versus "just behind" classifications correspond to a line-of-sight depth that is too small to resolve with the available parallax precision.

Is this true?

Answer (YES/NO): YES